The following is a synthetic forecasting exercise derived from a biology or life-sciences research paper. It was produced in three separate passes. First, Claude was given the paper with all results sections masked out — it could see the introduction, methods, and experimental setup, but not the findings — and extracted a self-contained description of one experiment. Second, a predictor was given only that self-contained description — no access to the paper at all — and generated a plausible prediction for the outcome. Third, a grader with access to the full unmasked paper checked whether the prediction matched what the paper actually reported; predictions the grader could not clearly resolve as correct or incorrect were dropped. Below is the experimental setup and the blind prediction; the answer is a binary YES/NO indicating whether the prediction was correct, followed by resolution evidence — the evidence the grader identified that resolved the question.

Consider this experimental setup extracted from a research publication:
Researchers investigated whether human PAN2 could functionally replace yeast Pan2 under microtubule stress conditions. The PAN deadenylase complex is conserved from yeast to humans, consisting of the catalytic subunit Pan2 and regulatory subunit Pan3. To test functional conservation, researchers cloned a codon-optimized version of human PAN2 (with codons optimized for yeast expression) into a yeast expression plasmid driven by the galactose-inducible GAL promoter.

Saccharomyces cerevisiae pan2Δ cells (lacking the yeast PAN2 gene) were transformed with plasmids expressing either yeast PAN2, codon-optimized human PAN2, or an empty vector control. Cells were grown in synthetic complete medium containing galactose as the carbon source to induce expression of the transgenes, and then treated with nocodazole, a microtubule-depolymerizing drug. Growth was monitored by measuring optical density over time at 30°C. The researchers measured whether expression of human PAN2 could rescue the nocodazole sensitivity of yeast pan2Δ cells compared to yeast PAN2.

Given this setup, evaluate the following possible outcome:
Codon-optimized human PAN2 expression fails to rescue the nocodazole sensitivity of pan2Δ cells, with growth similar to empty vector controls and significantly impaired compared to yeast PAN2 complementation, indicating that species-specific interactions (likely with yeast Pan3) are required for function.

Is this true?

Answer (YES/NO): NO